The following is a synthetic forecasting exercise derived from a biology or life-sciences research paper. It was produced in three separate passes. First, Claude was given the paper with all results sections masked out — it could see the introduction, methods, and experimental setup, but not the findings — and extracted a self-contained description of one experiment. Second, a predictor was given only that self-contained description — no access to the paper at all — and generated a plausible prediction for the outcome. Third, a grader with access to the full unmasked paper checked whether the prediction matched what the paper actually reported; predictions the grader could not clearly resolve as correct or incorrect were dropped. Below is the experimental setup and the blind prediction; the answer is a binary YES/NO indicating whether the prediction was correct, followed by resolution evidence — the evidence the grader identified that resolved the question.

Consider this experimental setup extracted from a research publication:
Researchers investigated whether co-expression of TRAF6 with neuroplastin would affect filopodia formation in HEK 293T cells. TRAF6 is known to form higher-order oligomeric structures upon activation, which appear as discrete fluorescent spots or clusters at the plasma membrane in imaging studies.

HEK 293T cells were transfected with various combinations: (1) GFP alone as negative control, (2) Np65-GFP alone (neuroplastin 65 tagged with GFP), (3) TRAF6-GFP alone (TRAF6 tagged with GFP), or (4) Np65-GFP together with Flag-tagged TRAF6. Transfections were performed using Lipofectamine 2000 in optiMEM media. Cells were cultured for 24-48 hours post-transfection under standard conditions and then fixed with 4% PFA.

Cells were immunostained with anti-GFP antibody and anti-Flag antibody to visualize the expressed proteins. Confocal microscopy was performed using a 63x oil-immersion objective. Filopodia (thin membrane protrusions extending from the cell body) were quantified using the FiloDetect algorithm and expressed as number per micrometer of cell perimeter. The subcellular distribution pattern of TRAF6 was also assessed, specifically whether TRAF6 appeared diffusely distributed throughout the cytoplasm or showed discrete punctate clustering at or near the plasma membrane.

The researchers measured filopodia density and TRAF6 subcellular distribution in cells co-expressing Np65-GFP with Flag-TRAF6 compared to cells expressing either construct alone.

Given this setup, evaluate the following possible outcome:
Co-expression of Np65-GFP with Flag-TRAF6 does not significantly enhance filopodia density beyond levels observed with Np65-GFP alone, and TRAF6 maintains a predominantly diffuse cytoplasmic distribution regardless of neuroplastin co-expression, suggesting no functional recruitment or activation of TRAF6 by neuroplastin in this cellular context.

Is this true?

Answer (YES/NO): NO